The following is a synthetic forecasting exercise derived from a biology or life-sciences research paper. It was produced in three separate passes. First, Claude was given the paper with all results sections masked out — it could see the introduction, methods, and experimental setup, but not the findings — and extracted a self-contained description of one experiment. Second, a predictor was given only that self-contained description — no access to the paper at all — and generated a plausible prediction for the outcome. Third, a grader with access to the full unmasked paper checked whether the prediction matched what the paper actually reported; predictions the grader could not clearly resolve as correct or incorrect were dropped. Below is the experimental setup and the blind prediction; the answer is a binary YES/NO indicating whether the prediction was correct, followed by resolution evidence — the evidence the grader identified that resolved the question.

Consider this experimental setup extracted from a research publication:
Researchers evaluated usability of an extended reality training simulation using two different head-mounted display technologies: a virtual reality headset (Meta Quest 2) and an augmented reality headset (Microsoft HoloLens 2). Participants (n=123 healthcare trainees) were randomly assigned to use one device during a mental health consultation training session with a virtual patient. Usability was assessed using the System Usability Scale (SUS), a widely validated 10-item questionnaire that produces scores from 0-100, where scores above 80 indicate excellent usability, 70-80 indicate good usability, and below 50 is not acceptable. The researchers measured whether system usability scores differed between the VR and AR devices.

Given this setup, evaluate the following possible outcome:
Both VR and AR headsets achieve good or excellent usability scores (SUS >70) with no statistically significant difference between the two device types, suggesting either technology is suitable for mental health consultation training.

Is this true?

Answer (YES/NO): YES